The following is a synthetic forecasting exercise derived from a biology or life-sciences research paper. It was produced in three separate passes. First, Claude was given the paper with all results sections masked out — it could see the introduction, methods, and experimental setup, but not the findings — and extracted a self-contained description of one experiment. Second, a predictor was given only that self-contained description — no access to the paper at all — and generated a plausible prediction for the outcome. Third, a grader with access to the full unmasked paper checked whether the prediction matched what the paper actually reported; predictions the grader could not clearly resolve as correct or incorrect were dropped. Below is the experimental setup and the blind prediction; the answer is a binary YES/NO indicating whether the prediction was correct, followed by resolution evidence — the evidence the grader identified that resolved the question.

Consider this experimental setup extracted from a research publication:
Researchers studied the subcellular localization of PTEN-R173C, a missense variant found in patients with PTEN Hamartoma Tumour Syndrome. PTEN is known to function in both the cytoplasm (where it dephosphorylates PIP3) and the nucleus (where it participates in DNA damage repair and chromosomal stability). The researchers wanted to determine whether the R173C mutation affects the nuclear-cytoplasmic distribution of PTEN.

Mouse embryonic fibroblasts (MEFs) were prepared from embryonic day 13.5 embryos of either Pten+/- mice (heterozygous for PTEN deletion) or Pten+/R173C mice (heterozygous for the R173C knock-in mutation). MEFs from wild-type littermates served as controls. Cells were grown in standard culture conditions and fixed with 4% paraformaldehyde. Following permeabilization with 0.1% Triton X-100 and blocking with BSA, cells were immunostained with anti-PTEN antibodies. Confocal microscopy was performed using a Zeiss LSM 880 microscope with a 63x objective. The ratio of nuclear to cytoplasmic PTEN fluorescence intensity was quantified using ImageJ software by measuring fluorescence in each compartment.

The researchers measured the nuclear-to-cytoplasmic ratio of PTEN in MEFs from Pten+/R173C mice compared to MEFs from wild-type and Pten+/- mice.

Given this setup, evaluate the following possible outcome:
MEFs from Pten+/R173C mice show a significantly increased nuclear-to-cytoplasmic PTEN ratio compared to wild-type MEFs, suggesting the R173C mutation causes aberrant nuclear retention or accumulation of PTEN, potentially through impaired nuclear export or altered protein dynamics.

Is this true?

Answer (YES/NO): NO